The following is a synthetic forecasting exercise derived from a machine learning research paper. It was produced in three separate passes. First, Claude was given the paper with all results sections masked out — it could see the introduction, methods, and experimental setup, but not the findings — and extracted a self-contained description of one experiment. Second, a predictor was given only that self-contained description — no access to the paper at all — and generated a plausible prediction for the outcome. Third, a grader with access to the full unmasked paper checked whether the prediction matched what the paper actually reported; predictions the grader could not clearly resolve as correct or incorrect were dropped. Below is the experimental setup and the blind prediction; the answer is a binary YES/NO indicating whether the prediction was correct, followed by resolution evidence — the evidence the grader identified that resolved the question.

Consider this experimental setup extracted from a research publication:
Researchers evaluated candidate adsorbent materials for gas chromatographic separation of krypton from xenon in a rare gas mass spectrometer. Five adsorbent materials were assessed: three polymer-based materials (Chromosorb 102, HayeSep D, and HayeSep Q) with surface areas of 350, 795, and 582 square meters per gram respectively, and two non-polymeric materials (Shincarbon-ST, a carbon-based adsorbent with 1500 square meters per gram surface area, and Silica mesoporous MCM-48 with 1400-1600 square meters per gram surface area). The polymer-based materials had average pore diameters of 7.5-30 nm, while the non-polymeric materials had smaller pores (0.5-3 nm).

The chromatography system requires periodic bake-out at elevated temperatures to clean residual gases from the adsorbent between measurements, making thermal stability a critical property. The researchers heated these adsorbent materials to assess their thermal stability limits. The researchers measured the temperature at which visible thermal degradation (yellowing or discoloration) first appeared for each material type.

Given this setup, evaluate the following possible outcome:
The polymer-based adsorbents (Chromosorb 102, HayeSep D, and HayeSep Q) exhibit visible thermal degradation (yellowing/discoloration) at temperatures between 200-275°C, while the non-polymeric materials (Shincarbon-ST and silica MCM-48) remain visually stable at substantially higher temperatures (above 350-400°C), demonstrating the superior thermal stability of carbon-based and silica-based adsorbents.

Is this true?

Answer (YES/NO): NO